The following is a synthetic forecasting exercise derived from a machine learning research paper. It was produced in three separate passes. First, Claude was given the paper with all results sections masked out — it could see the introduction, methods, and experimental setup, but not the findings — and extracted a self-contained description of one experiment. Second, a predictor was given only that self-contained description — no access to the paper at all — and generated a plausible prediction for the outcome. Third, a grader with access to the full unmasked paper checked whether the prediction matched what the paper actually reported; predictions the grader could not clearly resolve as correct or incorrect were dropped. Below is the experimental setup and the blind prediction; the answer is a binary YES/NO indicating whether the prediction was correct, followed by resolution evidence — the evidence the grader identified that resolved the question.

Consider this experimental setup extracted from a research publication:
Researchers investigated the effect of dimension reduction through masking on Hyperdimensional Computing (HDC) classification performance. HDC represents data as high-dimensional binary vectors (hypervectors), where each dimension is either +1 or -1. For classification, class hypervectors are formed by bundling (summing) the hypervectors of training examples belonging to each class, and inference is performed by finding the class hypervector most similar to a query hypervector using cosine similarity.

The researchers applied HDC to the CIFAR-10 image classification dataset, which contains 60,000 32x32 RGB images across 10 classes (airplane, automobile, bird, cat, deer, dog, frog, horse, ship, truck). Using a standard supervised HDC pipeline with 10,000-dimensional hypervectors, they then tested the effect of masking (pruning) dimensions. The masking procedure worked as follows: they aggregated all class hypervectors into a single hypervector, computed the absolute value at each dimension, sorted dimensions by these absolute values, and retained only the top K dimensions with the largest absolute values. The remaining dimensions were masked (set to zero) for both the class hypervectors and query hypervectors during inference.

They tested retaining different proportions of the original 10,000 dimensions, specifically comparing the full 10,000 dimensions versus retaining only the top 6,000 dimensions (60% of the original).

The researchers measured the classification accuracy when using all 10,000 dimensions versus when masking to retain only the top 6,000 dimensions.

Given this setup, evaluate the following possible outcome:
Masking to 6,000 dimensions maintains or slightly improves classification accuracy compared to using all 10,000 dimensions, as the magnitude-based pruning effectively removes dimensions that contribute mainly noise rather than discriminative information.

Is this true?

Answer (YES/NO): NO